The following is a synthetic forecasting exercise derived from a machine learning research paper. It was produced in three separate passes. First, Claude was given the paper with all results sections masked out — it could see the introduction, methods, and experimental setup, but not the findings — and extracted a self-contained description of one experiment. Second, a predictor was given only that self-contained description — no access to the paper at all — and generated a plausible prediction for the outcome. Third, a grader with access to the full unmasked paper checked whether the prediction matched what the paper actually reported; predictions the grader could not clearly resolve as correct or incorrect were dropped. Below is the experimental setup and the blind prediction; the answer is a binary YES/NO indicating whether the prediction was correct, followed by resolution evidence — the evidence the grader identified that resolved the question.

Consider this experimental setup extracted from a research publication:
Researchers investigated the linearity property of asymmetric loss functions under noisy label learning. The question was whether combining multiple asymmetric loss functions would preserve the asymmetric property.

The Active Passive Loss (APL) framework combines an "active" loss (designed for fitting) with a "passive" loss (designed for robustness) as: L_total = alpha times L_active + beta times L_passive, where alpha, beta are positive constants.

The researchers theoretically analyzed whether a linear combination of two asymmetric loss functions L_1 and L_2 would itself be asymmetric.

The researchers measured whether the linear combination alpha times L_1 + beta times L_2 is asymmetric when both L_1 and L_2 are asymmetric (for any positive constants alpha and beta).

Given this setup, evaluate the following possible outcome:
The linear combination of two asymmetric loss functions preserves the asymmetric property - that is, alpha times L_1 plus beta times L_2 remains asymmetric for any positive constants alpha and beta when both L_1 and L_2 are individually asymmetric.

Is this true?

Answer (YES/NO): YES